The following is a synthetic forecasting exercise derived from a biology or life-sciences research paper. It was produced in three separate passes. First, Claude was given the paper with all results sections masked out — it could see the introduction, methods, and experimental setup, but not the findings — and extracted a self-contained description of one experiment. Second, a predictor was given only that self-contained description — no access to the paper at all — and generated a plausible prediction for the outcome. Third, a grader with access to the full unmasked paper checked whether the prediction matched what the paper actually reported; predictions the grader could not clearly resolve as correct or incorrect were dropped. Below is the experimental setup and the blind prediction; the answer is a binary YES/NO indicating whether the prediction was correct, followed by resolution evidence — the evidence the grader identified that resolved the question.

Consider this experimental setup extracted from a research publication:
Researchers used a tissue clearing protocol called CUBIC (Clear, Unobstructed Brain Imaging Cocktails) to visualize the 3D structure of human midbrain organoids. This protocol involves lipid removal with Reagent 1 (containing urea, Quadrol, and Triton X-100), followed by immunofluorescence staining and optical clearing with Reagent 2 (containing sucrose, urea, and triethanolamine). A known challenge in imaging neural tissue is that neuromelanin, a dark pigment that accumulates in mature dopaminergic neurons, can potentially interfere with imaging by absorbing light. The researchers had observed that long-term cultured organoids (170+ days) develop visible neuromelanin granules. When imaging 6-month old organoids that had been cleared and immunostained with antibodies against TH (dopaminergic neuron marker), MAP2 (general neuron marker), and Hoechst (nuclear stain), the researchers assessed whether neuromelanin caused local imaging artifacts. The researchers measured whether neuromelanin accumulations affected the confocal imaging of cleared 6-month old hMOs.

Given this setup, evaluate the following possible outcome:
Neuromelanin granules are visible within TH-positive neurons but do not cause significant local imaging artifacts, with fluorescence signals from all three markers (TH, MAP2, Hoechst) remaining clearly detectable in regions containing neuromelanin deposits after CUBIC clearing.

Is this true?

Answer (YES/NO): NO